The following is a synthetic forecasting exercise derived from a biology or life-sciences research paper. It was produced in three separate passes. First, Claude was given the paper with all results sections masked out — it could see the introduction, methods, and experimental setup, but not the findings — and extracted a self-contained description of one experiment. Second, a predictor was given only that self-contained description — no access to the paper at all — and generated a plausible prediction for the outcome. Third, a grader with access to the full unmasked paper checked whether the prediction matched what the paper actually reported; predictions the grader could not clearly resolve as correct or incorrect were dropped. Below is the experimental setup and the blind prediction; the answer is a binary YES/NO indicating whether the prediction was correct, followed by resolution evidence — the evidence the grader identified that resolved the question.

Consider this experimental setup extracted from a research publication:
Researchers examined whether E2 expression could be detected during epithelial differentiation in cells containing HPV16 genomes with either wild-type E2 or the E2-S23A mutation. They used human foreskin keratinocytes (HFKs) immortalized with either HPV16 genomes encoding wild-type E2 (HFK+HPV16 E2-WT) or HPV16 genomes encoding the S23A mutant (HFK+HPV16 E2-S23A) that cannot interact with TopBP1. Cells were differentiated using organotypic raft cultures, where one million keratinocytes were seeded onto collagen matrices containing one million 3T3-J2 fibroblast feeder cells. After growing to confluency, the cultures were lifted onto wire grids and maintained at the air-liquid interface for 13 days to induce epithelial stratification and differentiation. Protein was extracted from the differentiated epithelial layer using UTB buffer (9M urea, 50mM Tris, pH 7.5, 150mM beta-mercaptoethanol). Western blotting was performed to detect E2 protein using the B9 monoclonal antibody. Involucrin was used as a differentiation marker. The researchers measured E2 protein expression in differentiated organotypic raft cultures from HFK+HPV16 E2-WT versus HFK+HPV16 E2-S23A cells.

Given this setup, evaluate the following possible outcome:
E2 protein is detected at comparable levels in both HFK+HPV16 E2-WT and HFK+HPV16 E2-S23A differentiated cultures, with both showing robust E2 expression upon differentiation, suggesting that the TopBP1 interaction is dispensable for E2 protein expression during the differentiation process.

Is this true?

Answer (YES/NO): NO